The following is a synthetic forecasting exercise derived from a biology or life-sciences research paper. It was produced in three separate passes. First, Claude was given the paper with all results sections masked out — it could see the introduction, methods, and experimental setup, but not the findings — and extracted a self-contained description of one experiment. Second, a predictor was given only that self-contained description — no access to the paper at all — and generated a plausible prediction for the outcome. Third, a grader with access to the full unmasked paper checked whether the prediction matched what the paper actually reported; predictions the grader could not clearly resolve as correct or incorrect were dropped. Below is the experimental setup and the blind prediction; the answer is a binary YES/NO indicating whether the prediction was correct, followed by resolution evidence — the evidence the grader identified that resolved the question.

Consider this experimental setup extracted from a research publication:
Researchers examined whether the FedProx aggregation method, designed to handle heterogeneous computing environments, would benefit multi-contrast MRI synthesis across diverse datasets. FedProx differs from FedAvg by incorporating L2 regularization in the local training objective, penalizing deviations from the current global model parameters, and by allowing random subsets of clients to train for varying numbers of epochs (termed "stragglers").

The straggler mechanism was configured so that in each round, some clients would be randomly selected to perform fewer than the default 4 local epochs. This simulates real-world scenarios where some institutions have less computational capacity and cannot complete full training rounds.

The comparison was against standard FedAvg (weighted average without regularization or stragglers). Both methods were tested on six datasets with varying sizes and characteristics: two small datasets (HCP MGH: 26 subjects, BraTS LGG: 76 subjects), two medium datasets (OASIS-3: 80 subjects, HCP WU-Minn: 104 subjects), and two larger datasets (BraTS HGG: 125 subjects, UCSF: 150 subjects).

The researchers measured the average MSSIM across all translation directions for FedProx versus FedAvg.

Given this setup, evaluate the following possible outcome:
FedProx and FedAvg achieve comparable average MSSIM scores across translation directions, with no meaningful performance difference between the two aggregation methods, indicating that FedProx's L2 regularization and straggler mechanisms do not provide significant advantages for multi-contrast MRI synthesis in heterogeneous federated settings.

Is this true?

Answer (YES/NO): NO